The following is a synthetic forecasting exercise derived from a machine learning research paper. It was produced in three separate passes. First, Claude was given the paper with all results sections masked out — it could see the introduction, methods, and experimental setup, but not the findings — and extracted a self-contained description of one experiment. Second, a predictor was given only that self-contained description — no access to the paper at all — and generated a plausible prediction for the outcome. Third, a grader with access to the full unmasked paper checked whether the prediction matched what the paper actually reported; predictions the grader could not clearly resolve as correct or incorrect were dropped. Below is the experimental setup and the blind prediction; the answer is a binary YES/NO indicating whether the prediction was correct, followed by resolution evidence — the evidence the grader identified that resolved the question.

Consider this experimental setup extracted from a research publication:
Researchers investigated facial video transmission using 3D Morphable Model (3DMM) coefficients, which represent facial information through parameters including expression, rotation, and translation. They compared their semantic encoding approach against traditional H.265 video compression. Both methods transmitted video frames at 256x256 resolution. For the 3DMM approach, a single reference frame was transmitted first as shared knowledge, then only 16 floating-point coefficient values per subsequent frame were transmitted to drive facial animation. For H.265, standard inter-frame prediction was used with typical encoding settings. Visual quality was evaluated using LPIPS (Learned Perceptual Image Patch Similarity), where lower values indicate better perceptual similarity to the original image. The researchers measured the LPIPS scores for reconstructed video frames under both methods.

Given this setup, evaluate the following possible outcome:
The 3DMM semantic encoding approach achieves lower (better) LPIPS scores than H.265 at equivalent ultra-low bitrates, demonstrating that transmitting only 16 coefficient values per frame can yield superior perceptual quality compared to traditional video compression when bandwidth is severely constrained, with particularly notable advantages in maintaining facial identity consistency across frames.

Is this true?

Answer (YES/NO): NO